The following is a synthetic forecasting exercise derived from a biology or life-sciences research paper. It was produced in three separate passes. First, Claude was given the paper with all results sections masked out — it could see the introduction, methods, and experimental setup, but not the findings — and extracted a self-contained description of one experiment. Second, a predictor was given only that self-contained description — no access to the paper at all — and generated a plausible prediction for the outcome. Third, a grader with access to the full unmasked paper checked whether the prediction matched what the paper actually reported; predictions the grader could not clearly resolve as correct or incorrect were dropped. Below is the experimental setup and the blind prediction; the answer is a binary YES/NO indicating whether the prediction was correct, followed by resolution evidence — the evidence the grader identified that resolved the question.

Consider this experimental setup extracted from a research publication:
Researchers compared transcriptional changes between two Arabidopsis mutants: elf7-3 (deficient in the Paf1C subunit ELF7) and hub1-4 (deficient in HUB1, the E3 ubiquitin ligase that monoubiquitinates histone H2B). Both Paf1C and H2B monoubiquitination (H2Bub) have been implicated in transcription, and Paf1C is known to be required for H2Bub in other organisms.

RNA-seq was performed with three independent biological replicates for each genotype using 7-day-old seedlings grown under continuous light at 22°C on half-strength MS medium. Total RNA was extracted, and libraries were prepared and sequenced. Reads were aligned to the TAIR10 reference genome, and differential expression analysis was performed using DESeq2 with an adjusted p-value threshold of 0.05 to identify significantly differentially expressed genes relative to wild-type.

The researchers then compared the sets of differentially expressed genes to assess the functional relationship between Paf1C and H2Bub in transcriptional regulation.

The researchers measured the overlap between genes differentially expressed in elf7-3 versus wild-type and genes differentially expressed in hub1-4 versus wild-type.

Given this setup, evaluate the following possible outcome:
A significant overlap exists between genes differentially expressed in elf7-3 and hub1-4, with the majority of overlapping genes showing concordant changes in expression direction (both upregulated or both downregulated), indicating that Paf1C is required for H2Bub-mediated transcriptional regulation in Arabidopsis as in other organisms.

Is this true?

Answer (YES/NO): YES